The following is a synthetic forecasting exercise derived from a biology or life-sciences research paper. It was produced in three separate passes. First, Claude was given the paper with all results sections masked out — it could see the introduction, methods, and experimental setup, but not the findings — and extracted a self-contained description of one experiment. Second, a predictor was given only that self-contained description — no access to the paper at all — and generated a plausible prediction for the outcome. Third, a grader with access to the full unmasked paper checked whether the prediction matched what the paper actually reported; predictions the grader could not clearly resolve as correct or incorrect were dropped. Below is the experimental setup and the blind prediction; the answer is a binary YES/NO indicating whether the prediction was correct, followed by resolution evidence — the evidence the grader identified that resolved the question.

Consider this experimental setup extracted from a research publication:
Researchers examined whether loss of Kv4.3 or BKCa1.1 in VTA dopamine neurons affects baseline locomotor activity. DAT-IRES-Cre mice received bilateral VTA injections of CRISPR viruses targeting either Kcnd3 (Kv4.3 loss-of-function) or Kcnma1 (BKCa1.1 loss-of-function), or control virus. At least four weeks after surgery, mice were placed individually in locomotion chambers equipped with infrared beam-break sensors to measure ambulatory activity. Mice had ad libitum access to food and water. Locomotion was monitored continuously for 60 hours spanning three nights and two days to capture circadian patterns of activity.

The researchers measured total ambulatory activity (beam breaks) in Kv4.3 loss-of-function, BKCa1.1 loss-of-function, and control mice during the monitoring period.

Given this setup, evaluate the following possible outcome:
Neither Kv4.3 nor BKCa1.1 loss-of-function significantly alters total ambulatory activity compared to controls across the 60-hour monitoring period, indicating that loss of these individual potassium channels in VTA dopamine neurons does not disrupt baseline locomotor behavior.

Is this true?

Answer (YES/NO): YES